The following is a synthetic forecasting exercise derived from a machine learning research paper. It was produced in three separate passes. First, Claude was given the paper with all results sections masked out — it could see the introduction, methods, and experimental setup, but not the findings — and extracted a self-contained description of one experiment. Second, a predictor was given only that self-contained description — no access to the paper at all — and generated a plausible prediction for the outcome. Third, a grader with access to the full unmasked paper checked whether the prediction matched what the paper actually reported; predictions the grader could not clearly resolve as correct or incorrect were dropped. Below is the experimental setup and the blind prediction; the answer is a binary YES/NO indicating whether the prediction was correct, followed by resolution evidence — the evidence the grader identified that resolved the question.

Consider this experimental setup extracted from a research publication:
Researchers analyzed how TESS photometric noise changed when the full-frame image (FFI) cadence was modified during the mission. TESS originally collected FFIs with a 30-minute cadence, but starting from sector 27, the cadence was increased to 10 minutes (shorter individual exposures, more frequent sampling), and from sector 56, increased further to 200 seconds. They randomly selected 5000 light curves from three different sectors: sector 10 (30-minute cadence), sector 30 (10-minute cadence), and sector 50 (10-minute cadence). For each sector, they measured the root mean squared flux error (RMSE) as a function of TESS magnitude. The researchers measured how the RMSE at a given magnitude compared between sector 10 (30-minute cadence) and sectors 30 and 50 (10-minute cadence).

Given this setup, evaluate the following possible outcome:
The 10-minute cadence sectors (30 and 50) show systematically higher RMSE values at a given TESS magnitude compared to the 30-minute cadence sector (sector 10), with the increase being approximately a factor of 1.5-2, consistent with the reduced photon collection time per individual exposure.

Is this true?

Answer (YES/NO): YES